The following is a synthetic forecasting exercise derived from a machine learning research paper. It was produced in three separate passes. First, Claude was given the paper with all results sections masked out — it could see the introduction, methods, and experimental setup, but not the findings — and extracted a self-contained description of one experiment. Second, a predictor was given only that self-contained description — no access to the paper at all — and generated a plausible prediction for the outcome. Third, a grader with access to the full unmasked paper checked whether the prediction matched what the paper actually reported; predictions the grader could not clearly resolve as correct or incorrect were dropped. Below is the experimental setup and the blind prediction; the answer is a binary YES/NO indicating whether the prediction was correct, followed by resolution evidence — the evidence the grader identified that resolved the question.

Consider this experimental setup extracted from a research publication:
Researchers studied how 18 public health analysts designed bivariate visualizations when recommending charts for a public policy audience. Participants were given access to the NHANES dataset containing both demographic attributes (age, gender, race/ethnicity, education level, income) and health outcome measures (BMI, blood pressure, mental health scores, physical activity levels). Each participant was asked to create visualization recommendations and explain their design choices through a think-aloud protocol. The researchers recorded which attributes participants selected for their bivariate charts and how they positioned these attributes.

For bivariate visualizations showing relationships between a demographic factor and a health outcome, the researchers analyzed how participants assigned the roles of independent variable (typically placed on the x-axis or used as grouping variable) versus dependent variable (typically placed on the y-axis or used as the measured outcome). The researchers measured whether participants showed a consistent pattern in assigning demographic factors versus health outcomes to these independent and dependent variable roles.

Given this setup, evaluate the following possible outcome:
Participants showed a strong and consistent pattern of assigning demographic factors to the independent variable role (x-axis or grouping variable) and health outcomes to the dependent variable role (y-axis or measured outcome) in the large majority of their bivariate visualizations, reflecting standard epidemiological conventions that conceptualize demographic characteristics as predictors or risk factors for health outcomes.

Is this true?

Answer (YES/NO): YES